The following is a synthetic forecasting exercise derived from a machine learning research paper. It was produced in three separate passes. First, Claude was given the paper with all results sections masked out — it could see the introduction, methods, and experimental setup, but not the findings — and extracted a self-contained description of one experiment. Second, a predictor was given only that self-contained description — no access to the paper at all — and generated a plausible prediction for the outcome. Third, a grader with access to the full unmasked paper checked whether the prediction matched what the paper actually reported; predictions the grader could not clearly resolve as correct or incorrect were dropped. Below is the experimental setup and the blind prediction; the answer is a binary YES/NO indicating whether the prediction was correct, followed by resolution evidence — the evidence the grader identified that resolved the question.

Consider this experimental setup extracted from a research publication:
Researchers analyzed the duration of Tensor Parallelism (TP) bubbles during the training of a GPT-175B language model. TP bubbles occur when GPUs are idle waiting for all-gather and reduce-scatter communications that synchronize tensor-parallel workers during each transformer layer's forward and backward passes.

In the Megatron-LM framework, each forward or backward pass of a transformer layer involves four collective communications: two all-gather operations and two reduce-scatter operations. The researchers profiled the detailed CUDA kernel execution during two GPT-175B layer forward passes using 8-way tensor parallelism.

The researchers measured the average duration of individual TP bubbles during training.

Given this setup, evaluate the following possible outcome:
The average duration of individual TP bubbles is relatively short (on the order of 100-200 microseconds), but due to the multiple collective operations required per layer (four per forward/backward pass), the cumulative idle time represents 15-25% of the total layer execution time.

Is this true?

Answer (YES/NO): NO